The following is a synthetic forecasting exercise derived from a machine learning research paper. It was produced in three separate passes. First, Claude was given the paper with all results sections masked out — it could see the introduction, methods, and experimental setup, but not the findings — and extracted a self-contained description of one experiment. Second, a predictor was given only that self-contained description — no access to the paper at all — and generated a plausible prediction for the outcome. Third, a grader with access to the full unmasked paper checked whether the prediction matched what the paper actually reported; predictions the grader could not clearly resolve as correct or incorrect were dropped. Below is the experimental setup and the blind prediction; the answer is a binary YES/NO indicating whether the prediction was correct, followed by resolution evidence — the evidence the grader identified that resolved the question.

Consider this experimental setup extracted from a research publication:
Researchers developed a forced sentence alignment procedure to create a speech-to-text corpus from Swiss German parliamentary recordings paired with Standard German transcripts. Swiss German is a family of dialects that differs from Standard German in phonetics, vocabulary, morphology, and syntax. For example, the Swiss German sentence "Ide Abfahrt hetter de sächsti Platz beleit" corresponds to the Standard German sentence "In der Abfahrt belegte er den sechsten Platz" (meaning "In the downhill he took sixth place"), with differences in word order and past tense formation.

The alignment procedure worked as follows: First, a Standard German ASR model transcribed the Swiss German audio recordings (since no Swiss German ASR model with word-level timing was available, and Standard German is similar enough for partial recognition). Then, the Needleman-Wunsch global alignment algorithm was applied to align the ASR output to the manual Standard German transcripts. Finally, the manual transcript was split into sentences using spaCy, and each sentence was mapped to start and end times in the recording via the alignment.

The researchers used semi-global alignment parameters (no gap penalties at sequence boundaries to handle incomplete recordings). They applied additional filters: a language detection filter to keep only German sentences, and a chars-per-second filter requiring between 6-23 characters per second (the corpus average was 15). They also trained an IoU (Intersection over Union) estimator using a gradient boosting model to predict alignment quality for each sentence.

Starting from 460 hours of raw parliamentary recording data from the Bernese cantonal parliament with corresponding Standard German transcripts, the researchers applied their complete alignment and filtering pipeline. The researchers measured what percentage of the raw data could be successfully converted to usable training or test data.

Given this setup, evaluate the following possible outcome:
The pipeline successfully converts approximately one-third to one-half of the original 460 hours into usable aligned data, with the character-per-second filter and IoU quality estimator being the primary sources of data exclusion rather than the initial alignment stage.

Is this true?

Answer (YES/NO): NO